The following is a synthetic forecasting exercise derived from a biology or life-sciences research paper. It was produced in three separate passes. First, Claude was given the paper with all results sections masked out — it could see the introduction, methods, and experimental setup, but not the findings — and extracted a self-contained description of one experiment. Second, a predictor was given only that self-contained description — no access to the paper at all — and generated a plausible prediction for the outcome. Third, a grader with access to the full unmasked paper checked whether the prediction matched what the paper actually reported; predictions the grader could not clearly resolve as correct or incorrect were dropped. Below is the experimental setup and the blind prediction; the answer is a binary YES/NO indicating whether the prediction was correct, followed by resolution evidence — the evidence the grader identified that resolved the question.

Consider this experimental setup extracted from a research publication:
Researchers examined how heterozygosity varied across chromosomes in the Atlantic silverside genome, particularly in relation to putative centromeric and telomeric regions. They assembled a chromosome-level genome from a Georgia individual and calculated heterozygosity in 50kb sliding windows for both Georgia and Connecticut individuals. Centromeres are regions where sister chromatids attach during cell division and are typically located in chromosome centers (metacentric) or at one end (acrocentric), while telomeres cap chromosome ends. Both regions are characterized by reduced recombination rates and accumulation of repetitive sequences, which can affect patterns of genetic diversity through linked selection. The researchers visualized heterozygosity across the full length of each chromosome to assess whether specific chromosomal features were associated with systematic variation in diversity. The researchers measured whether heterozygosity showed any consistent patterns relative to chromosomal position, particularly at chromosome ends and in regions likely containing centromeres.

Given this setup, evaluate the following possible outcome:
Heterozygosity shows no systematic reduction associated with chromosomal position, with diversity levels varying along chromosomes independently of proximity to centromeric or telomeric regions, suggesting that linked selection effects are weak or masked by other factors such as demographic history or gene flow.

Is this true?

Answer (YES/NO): NO